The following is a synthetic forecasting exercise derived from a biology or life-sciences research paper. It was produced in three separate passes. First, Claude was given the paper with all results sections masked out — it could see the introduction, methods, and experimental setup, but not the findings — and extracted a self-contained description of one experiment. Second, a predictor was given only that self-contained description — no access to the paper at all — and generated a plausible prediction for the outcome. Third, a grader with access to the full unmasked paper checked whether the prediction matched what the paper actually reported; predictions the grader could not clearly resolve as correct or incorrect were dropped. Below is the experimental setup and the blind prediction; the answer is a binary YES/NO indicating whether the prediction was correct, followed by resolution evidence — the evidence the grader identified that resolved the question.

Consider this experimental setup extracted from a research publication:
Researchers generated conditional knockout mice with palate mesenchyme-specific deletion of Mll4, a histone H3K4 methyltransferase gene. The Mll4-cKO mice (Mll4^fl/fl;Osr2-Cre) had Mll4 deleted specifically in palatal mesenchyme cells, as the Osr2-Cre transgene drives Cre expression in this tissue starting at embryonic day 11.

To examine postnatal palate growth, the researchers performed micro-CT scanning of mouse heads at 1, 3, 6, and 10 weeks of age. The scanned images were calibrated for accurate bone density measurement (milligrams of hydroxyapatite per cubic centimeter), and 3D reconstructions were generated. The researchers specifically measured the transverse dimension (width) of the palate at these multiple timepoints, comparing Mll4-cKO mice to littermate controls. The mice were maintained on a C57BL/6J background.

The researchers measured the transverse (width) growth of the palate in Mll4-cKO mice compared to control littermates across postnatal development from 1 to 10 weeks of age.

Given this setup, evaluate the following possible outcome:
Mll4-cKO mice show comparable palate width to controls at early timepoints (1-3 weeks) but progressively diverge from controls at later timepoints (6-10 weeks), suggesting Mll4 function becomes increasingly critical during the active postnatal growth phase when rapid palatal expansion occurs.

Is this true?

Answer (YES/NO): NO